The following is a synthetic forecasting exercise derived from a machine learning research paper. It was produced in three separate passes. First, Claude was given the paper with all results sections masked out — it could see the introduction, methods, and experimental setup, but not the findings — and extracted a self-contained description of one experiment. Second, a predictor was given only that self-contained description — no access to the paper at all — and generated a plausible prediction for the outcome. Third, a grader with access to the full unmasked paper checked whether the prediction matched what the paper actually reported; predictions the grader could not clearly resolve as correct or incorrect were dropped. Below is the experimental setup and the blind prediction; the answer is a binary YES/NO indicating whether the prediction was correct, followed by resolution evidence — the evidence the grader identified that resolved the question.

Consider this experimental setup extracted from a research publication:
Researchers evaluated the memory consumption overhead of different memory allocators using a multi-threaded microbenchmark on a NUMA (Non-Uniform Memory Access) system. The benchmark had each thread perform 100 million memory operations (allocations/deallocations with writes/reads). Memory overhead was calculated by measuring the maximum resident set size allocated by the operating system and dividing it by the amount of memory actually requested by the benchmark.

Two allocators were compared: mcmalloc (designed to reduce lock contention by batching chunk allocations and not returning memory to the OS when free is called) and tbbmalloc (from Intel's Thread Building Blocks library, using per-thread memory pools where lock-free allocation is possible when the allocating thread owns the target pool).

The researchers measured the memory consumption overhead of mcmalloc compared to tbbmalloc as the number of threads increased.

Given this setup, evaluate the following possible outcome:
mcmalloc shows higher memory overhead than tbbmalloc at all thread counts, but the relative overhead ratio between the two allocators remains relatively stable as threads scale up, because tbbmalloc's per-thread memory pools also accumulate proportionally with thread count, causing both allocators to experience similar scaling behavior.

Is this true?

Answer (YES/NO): NO